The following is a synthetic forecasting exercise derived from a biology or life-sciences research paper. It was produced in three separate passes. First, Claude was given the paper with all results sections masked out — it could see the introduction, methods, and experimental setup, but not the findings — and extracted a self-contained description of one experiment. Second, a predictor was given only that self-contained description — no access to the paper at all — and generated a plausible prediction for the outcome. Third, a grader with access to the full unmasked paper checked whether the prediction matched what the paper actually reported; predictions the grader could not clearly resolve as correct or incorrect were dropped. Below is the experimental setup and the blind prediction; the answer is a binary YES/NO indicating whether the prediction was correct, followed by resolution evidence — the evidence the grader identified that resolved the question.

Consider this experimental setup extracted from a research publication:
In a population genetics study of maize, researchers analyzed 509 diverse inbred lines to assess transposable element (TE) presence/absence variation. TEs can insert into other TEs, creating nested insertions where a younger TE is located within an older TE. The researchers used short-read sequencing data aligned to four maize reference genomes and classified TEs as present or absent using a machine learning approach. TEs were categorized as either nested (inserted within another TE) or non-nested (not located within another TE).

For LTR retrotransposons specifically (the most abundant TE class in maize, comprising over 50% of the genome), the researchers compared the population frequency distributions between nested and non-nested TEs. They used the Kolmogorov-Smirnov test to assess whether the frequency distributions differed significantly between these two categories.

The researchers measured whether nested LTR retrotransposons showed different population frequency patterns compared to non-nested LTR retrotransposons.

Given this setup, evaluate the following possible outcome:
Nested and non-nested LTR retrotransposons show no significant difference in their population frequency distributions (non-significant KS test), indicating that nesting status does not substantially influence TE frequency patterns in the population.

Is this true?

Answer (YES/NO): NO